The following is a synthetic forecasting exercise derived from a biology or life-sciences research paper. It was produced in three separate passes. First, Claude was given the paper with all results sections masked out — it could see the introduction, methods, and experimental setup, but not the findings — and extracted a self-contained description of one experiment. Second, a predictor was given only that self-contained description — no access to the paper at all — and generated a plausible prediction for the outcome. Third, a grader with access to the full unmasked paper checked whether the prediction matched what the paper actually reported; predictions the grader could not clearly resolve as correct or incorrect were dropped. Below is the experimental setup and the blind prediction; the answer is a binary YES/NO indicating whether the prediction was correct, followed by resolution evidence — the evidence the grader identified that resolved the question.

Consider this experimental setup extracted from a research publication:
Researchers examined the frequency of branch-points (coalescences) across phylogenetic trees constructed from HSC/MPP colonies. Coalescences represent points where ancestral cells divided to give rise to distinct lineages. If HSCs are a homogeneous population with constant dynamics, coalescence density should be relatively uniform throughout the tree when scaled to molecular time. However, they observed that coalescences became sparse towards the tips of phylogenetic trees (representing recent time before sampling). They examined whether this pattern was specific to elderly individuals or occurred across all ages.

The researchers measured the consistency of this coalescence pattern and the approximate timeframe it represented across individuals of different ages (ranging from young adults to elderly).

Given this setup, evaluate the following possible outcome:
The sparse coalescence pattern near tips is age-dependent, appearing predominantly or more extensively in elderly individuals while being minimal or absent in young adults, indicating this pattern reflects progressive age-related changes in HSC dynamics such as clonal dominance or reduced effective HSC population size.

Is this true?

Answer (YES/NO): NO